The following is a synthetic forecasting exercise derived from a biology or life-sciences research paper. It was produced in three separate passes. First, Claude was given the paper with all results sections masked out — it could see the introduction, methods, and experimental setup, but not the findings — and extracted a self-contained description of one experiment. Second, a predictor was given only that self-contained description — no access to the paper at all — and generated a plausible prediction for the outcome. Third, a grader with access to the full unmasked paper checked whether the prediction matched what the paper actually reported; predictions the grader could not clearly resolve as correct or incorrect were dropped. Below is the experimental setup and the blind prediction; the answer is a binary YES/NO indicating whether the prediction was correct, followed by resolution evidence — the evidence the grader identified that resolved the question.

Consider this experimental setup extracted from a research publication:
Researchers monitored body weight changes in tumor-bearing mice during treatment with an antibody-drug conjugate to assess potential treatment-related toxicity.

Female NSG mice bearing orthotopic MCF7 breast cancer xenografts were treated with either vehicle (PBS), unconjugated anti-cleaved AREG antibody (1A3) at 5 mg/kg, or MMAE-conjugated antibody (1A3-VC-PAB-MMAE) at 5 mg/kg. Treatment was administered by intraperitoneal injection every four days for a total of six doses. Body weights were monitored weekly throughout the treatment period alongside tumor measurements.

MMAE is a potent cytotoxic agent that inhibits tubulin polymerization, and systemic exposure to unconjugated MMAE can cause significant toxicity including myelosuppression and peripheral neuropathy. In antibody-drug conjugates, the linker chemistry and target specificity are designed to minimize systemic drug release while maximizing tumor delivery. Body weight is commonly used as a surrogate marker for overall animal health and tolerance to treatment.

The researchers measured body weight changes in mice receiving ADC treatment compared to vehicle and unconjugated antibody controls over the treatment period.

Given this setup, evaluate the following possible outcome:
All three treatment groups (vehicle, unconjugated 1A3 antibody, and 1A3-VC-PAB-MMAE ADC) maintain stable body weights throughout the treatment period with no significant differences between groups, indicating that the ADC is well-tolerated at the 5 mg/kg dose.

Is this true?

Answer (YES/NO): YES